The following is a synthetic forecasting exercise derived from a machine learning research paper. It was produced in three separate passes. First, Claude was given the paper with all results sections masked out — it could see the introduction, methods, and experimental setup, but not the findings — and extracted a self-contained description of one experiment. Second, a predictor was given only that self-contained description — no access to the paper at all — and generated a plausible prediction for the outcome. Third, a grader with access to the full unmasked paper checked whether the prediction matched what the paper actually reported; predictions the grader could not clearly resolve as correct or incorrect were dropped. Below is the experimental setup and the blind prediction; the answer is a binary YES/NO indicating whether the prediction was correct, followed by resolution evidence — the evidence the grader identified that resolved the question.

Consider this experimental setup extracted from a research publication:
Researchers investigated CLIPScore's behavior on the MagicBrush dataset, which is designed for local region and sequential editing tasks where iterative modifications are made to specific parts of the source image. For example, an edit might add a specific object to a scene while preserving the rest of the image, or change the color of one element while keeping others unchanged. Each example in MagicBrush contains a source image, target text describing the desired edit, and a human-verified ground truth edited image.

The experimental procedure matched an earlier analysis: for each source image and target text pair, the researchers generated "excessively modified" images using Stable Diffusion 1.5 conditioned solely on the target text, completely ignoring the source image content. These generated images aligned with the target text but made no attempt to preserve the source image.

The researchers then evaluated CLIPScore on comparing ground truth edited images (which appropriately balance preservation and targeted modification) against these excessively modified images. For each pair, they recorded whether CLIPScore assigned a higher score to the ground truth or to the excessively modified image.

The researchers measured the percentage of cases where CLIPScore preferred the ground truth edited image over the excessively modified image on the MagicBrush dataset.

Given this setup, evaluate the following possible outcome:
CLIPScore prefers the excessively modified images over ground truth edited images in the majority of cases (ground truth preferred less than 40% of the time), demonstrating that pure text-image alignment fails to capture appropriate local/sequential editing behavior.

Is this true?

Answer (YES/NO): NO